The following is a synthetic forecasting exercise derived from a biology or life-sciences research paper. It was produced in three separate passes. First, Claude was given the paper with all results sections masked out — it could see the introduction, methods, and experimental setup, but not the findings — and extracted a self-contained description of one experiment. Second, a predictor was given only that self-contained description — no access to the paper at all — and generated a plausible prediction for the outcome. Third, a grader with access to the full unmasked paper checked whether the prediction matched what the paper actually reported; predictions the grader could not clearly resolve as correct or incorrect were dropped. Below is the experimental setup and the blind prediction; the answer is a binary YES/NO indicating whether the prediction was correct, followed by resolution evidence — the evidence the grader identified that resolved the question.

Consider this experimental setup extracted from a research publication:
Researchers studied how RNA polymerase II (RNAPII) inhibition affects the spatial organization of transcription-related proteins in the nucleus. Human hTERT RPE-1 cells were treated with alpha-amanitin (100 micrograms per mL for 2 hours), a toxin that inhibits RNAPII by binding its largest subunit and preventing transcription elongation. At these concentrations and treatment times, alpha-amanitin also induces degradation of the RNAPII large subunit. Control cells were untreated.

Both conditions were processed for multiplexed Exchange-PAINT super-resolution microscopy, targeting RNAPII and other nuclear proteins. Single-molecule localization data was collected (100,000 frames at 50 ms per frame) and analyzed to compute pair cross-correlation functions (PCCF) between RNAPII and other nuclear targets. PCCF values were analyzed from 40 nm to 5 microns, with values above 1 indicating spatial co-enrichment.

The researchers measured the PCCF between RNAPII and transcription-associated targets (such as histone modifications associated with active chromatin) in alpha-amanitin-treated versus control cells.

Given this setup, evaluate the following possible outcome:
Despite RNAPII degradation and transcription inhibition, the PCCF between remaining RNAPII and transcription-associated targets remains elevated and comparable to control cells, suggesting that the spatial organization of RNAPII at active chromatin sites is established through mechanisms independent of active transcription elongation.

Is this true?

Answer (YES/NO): NO